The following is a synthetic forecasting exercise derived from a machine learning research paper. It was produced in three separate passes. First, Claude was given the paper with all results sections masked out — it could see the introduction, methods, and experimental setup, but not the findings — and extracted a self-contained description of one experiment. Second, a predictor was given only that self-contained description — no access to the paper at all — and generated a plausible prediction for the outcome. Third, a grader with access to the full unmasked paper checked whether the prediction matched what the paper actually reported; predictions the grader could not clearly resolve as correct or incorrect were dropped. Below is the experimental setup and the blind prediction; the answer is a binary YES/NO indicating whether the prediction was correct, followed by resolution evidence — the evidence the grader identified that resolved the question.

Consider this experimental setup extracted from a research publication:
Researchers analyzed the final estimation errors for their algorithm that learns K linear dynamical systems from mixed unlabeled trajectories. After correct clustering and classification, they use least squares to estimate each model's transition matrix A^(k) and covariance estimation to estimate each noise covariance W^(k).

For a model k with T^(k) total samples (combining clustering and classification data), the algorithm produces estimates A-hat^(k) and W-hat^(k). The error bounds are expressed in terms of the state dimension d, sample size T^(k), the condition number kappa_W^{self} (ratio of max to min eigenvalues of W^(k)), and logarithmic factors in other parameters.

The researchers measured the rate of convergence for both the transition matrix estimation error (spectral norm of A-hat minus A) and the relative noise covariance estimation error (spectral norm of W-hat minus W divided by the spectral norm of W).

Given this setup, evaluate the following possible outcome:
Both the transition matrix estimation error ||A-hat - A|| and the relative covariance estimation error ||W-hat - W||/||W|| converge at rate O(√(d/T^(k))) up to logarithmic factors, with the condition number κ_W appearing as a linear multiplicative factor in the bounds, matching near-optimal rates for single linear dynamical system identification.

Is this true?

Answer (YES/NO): NO